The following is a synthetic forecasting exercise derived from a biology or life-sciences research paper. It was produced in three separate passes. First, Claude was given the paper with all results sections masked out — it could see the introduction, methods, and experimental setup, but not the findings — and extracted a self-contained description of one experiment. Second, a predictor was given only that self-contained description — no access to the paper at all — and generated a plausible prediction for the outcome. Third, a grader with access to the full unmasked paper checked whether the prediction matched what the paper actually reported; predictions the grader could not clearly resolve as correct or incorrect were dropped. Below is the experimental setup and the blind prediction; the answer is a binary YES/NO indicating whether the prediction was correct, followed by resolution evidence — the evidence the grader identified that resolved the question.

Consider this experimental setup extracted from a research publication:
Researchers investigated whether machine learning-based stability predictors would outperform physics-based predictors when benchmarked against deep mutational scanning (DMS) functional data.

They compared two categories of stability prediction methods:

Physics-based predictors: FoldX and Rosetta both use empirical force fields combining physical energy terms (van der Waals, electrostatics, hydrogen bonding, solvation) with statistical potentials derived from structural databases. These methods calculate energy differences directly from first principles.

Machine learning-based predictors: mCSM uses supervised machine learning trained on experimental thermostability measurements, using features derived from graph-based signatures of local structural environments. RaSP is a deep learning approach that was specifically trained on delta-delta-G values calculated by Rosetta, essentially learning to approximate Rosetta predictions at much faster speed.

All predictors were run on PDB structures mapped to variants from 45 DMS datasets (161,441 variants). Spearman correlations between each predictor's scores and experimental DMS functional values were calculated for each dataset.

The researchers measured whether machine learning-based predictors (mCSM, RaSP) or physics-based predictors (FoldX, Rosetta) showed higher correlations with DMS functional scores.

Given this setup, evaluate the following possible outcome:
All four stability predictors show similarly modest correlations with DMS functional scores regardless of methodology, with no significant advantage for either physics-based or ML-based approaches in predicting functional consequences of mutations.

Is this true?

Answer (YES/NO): NO